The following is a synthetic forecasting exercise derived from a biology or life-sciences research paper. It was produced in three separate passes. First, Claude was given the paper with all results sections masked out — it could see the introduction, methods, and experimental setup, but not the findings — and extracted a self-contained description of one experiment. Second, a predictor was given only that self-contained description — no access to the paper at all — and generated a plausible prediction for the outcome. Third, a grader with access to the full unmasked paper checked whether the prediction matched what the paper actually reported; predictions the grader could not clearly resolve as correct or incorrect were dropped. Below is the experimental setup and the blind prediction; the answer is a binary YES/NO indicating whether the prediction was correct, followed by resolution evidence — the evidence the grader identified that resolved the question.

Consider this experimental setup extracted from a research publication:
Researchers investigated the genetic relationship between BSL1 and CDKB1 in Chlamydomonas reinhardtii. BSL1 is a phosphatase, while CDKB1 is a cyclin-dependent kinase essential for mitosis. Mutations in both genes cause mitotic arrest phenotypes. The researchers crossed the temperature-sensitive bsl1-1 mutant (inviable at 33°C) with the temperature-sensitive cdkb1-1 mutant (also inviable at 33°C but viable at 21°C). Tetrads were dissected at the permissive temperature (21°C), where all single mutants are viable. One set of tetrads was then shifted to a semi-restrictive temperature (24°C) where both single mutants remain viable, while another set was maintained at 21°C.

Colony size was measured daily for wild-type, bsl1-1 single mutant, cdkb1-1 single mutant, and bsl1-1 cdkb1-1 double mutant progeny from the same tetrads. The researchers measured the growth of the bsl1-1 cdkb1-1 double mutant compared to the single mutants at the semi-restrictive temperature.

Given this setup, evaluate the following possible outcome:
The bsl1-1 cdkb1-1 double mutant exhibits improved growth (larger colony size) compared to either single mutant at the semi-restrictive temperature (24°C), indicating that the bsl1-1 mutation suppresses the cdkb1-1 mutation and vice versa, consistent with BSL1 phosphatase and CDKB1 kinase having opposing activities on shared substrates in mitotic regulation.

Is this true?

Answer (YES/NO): NO